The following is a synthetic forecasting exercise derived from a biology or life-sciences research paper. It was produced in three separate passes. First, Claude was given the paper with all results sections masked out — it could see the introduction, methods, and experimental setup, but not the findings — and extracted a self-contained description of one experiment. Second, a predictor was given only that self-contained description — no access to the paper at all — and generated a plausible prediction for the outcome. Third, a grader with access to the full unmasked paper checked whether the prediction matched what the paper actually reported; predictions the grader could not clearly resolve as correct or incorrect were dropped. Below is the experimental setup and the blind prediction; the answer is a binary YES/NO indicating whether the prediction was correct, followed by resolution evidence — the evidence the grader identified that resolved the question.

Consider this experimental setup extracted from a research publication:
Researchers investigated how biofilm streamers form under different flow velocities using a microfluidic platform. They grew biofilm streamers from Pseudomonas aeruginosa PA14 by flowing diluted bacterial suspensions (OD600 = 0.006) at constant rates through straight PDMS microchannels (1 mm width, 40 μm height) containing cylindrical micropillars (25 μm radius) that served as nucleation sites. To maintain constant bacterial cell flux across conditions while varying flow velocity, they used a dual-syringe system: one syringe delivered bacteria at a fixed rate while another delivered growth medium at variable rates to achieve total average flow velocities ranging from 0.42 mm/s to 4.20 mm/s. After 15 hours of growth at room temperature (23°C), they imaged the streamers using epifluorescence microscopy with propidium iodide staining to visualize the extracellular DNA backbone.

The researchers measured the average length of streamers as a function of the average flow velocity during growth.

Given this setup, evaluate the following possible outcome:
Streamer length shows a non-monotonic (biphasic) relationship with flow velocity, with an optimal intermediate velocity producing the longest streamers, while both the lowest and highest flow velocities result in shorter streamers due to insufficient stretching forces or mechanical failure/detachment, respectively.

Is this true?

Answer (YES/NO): NO